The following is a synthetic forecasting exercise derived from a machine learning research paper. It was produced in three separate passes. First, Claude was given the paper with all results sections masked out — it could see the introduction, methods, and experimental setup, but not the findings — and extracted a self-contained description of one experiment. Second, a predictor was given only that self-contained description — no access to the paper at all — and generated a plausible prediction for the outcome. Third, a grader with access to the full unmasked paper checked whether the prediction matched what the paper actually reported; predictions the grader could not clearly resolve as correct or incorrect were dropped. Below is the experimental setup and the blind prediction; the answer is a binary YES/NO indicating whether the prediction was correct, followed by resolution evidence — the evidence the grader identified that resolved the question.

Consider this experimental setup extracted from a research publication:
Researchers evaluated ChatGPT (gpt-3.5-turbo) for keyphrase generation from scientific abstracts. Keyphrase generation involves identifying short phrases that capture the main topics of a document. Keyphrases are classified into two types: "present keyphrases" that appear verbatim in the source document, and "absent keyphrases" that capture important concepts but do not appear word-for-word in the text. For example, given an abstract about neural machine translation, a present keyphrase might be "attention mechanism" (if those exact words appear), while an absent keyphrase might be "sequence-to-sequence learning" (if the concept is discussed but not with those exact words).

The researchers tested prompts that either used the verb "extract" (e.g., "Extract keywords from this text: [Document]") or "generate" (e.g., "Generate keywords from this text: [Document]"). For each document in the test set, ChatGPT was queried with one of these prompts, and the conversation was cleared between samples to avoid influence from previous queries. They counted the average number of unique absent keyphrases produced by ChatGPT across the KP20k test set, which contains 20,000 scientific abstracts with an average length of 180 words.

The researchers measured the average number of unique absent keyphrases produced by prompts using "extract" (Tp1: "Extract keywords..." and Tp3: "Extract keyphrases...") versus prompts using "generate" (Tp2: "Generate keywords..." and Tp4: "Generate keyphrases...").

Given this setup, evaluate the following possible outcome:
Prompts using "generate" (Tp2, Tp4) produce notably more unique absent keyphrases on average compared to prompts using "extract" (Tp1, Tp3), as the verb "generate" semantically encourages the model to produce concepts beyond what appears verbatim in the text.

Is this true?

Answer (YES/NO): YES